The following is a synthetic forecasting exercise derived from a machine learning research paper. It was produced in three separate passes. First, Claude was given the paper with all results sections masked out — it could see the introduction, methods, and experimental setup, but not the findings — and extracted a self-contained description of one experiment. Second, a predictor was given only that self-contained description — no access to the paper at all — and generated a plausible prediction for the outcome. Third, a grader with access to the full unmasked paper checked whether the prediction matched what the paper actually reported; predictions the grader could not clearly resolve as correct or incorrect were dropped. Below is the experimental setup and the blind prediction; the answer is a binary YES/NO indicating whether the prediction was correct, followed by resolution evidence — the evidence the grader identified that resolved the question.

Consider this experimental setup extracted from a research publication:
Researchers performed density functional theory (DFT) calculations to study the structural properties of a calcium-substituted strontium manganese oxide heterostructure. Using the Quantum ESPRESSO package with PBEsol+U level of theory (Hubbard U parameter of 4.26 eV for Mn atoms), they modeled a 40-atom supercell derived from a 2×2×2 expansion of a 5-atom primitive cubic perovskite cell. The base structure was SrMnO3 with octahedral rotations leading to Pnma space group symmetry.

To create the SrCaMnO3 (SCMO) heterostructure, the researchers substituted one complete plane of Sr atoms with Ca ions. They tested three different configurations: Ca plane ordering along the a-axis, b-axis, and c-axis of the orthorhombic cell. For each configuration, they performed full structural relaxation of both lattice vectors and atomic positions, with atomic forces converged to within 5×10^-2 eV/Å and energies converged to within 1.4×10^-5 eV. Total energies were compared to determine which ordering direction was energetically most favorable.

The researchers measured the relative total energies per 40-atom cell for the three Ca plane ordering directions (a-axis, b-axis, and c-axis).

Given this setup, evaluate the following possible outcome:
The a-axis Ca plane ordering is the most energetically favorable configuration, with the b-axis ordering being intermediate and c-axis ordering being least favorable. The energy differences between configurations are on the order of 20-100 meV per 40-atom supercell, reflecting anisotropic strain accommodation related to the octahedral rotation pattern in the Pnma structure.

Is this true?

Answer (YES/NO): NO